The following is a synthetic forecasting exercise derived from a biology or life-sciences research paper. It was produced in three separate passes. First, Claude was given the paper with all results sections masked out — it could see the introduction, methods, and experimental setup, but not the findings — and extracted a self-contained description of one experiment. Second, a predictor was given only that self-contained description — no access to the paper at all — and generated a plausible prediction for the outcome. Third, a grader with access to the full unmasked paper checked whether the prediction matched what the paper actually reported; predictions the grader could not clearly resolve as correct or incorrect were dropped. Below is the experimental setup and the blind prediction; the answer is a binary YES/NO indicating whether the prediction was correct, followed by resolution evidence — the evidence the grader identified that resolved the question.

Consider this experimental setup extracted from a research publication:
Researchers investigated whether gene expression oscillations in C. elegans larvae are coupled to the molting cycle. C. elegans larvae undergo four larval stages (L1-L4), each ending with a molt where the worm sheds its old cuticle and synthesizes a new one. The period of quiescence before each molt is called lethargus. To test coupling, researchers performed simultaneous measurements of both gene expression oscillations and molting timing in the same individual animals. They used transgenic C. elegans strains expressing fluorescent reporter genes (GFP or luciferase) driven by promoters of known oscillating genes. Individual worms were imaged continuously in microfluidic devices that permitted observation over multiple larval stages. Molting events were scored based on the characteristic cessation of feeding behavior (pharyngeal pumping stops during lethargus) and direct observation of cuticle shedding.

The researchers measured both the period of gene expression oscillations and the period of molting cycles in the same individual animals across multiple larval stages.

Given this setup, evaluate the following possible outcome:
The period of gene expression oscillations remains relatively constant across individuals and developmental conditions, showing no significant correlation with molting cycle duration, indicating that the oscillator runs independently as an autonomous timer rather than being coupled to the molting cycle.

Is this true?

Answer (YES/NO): NO